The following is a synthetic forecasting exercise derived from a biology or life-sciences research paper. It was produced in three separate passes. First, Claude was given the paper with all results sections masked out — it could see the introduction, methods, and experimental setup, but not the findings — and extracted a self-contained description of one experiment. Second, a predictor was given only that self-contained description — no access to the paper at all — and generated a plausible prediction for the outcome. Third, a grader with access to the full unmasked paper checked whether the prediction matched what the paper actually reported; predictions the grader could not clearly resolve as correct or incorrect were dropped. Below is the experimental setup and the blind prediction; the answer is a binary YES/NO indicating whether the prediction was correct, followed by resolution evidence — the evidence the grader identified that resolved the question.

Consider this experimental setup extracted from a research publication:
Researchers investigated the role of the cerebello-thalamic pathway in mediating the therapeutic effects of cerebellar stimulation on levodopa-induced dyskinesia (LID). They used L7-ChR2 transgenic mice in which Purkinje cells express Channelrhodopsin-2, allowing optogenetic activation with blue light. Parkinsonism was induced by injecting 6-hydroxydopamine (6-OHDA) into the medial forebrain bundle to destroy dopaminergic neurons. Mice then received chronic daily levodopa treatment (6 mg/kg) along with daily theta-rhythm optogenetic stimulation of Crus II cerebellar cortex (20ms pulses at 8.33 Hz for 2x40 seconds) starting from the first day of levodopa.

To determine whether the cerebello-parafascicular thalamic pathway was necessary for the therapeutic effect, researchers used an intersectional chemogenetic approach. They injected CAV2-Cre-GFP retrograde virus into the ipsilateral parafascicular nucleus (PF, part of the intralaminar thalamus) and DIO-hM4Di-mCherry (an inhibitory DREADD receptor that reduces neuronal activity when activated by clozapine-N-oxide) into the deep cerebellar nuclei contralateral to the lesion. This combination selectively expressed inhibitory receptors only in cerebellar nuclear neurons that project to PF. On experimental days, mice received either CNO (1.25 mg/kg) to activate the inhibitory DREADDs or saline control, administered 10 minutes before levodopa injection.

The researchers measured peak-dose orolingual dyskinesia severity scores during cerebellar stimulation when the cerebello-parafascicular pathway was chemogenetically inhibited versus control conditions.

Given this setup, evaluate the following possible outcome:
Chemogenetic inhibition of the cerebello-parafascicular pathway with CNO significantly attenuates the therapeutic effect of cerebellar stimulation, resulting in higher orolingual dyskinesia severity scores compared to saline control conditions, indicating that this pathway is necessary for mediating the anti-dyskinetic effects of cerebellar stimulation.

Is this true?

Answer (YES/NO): YES